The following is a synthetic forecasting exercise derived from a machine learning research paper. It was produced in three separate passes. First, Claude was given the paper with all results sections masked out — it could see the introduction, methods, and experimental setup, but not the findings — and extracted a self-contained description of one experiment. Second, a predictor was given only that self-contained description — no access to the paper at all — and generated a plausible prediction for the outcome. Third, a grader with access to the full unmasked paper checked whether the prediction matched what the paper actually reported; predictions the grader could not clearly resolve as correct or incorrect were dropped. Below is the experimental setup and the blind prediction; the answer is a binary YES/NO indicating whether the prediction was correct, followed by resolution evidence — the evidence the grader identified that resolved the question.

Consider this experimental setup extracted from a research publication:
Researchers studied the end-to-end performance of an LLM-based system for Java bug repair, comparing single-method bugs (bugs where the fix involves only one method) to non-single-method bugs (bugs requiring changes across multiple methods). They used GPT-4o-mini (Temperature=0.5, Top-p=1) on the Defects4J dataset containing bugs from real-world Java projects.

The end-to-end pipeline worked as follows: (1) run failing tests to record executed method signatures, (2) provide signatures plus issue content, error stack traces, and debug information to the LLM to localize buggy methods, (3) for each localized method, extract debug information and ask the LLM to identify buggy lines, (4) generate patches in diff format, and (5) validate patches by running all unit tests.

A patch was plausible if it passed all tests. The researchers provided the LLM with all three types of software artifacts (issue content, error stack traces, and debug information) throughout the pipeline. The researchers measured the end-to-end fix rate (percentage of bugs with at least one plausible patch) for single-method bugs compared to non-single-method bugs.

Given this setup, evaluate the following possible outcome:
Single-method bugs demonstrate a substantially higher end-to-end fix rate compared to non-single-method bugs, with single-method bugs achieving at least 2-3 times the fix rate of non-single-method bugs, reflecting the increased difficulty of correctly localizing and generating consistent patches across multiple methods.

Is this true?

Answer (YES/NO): YES